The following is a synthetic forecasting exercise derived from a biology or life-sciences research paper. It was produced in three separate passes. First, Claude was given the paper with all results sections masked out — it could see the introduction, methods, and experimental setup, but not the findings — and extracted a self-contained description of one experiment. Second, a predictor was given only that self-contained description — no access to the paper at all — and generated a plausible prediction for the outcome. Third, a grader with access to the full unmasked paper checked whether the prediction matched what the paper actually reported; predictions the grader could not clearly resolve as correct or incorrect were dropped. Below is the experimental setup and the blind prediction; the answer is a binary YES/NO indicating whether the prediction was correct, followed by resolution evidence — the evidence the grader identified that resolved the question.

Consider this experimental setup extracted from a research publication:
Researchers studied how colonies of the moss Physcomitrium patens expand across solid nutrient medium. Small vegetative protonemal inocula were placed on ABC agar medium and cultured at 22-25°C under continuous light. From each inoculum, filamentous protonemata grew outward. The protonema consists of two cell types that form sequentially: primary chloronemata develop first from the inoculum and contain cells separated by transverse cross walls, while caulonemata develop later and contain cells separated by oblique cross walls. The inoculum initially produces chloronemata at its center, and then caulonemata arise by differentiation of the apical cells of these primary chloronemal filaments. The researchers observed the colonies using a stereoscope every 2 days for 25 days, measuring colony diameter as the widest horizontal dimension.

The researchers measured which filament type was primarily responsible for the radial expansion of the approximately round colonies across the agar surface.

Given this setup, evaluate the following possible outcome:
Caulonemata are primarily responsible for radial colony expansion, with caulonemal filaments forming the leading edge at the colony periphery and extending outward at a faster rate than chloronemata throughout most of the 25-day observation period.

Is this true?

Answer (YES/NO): YES